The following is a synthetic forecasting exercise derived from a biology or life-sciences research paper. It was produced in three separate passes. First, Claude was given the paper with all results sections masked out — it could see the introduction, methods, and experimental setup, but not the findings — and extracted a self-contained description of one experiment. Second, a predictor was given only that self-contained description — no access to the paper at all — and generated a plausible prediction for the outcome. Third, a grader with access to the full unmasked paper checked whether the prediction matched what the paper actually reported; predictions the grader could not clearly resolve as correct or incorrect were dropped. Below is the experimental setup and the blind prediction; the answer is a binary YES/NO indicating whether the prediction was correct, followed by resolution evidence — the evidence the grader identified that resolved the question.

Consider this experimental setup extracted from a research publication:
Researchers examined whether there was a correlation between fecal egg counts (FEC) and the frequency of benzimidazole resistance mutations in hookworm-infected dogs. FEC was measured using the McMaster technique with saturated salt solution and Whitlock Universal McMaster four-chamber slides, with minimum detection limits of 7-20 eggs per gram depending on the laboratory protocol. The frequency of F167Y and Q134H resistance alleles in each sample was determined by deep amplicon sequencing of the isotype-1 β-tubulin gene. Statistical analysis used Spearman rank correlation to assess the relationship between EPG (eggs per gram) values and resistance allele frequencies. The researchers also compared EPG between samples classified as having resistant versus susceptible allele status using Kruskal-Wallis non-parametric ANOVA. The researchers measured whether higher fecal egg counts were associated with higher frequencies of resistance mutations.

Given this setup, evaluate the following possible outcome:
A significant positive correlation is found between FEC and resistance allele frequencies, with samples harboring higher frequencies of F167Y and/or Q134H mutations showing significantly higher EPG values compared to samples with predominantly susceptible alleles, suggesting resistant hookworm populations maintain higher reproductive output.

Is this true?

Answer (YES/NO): NO